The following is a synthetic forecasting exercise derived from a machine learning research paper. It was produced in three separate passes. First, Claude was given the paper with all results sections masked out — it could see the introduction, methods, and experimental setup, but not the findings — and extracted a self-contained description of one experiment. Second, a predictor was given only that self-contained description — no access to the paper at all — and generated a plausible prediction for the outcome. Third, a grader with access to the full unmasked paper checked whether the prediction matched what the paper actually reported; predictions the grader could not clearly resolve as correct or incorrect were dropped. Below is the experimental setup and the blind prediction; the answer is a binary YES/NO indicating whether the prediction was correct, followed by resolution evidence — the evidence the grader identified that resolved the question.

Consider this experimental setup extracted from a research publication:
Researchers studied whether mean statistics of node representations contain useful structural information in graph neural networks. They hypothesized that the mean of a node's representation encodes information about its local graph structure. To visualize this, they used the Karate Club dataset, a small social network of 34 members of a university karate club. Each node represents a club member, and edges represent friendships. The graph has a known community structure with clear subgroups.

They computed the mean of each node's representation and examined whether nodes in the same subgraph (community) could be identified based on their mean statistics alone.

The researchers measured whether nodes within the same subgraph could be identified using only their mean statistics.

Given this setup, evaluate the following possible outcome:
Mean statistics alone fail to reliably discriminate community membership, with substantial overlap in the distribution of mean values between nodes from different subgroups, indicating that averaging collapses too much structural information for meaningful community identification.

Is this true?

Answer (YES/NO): NO